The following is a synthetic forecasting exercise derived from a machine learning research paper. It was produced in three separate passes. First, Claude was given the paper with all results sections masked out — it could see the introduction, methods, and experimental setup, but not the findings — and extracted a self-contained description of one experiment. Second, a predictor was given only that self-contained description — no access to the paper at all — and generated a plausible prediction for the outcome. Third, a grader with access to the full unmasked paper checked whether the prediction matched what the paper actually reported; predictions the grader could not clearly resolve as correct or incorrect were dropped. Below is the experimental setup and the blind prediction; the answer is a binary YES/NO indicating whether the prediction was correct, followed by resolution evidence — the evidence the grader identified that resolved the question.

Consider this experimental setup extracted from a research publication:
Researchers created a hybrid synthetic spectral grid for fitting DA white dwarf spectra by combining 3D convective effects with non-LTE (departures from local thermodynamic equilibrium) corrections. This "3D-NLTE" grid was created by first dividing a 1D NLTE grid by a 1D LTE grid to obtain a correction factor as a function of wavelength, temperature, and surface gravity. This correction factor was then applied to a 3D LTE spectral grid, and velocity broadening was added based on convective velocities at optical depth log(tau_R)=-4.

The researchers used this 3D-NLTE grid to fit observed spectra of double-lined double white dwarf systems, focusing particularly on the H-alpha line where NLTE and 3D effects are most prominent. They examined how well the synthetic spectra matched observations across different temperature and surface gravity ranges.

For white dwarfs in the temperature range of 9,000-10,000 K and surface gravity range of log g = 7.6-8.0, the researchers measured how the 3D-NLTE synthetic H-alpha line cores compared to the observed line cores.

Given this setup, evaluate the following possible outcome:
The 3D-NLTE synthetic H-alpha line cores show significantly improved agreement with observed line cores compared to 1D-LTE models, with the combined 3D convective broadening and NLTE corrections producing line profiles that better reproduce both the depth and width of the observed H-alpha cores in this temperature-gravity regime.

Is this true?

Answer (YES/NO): NO